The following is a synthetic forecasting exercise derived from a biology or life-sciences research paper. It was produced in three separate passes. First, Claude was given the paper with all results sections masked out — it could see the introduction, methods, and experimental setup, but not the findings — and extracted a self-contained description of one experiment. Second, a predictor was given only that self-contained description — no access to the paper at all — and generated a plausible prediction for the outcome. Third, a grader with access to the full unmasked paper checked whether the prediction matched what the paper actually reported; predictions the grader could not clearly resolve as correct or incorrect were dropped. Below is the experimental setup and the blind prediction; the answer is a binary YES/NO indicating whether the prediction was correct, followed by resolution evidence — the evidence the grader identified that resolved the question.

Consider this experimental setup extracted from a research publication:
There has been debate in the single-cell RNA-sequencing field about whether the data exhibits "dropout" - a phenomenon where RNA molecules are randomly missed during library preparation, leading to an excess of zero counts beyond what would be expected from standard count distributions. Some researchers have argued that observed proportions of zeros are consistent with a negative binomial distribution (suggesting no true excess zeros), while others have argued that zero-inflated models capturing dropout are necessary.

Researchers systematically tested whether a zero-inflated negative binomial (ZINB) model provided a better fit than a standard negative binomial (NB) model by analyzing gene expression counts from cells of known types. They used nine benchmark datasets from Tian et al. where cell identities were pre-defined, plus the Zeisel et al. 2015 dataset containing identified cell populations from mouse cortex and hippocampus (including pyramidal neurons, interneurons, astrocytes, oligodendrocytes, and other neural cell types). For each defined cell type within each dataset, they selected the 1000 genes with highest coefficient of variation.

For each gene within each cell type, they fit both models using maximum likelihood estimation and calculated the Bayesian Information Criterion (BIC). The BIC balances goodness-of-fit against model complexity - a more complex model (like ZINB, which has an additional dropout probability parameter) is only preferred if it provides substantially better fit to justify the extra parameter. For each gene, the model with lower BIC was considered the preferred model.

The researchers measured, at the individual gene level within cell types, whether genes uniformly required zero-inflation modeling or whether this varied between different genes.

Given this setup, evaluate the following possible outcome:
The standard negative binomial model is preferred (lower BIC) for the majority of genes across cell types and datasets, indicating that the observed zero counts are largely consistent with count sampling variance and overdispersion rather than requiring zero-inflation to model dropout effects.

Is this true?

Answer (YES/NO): YES